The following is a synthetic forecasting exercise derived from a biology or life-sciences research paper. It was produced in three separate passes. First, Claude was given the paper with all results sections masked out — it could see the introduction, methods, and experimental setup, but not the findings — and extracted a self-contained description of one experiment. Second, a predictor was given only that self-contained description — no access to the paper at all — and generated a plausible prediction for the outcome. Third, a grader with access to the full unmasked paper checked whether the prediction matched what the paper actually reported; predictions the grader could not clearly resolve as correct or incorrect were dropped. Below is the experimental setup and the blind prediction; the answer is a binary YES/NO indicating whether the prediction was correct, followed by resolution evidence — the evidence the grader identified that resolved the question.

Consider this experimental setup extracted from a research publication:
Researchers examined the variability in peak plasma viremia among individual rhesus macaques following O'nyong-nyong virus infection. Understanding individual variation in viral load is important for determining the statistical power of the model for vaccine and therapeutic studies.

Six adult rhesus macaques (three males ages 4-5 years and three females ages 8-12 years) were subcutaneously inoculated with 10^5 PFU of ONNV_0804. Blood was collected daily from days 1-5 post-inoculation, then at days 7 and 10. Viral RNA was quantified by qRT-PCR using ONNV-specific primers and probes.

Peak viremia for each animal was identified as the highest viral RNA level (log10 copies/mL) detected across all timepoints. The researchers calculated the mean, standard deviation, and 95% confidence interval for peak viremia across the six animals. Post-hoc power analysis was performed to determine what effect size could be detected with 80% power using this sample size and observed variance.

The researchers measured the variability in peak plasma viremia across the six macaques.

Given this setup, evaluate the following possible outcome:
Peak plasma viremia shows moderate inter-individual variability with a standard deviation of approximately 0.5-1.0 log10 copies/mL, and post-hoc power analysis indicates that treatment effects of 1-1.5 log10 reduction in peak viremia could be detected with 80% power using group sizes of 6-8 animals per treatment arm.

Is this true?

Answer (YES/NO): NO